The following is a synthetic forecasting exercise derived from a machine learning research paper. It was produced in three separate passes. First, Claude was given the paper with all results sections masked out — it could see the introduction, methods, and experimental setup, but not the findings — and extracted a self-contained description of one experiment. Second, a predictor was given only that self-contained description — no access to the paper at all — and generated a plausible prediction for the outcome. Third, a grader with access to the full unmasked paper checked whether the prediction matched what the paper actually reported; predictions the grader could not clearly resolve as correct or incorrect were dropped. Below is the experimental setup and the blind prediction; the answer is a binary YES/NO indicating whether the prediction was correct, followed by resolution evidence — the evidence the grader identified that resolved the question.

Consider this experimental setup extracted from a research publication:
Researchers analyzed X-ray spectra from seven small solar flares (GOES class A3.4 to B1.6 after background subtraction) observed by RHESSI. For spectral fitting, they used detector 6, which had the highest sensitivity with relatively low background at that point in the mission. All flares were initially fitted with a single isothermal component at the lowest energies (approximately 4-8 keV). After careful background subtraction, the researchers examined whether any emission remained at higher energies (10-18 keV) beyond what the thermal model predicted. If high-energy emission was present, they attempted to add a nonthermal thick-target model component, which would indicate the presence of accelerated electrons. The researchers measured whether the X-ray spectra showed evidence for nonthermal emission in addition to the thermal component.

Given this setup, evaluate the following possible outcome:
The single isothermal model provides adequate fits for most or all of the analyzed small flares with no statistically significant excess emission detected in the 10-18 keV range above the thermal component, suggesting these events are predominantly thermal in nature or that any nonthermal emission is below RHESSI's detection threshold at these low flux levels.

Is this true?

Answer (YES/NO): YES